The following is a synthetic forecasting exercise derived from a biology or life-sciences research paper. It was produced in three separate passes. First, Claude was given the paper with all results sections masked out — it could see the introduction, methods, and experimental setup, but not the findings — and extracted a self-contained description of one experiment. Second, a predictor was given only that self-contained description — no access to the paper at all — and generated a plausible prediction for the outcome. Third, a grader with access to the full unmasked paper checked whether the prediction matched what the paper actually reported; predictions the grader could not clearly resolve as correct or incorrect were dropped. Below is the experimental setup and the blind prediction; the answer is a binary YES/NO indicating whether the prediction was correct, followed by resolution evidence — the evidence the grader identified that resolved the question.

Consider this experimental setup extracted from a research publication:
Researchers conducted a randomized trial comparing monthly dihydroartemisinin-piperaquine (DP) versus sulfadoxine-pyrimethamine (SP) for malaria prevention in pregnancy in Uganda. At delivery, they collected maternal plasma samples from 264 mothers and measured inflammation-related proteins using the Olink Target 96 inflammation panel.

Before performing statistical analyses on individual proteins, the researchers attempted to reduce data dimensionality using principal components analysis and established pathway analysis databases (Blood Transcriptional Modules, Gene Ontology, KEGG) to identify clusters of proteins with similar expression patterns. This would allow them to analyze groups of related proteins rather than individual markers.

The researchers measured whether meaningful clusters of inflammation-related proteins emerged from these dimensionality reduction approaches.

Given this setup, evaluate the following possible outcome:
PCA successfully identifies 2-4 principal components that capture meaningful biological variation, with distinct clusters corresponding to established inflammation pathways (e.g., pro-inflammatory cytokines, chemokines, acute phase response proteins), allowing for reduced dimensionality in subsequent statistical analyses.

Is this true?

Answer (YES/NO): NO